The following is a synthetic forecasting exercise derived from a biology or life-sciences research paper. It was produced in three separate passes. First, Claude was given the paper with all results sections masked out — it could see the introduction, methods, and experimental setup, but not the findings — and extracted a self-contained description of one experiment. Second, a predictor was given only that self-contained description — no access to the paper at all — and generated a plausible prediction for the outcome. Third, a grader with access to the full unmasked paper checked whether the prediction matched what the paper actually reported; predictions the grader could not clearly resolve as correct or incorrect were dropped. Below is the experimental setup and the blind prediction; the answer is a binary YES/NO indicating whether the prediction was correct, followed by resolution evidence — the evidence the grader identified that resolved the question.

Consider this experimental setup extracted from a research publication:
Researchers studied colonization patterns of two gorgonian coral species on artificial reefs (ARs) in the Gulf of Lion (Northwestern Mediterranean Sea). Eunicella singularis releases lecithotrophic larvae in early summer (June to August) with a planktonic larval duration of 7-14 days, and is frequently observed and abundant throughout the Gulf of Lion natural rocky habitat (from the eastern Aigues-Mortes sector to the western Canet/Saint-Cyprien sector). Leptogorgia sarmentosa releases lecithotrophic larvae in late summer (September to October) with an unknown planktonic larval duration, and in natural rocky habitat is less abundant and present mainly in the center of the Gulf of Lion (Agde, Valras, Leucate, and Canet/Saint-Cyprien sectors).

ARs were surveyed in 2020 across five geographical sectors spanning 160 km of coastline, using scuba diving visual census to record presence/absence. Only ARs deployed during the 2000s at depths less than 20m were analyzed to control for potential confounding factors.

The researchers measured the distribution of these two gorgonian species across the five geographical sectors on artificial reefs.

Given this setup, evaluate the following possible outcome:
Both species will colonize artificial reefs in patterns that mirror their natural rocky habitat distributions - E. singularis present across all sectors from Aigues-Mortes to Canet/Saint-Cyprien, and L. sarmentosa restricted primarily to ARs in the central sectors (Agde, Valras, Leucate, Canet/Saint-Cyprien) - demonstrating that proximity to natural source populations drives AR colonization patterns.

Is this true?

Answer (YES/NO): NO